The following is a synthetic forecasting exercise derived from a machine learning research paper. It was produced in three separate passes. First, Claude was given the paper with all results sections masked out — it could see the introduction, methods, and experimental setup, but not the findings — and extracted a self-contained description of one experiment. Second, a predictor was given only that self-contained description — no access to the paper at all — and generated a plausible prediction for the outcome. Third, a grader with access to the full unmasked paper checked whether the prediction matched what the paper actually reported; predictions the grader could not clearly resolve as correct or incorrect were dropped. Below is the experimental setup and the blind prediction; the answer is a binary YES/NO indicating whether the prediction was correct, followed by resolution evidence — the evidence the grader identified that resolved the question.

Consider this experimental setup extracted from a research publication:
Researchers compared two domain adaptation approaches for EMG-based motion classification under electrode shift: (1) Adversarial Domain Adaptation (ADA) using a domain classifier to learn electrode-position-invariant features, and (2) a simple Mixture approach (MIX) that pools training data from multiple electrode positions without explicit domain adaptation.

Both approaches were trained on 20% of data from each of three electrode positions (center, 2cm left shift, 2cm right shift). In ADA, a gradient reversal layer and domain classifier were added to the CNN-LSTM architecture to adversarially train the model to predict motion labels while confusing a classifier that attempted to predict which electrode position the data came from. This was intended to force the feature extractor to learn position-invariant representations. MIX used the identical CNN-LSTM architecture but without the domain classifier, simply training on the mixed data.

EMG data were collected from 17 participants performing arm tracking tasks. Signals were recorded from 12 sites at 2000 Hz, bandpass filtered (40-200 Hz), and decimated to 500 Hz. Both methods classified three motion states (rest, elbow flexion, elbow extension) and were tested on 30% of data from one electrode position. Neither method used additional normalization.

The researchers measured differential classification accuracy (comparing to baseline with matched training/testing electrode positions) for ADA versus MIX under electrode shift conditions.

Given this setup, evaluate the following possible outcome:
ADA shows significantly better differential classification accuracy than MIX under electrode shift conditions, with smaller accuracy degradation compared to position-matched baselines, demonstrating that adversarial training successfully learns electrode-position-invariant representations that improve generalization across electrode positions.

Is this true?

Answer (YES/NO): NO